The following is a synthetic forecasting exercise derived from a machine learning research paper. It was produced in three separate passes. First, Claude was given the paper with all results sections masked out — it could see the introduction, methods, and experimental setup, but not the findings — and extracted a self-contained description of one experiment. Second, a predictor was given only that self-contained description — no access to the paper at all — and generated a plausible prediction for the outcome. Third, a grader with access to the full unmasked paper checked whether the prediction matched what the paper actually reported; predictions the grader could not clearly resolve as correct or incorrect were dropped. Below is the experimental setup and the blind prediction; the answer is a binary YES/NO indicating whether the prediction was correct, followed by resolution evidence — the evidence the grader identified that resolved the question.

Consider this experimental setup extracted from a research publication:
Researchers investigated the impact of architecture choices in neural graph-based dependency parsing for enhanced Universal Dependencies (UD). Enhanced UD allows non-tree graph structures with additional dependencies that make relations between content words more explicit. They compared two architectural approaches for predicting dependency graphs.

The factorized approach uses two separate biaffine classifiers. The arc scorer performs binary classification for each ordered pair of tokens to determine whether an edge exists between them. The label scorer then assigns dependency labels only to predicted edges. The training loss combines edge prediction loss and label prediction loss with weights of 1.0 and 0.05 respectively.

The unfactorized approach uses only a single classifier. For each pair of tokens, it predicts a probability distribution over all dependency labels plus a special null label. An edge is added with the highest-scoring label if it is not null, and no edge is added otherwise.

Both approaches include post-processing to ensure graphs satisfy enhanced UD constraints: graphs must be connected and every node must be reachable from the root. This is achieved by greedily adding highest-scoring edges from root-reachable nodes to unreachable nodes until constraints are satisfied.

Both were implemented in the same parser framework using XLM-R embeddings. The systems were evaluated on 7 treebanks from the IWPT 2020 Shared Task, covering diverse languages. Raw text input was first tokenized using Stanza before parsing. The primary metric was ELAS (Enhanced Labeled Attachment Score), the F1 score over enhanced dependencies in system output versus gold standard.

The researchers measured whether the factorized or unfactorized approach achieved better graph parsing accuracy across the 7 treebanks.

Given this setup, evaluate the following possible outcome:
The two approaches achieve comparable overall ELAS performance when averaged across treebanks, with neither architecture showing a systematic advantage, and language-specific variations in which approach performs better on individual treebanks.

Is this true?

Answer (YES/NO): YES